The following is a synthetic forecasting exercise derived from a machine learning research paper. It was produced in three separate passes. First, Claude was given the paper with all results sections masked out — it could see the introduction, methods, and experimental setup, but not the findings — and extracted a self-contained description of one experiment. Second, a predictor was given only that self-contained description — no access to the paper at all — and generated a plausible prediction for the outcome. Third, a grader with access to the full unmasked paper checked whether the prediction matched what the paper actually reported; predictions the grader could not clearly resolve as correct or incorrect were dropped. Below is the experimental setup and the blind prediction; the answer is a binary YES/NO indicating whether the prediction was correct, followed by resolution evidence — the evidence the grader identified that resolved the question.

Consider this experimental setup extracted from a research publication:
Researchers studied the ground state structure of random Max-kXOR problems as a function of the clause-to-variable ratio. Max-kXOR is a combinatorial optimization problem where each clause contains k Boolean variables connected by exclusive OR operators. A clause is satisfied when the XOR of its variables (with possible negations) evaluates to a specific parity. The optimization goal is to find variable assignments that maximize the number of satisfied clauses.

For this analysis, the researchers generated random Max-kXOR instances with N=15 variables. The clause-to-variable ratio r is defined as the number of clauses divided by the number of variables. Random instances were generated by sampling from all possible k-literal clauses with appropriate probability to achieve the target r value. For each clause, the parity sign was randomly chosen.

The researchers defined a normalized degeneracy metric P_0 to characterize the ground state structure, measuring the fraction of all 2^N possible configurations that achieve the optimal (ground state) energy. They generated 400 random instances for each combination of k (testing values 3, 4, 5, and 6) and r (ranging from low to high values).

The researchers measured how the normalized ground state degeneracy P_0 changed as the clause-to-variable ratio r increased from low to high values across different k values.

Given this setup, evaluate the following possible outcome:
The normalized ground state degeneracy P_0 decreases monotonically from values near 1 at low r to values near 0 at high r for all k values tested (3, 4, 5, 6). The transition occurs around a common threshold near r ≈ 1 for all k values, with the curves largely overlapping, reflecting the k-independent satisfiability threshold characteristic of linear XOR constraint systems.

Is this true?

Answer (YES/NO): NO